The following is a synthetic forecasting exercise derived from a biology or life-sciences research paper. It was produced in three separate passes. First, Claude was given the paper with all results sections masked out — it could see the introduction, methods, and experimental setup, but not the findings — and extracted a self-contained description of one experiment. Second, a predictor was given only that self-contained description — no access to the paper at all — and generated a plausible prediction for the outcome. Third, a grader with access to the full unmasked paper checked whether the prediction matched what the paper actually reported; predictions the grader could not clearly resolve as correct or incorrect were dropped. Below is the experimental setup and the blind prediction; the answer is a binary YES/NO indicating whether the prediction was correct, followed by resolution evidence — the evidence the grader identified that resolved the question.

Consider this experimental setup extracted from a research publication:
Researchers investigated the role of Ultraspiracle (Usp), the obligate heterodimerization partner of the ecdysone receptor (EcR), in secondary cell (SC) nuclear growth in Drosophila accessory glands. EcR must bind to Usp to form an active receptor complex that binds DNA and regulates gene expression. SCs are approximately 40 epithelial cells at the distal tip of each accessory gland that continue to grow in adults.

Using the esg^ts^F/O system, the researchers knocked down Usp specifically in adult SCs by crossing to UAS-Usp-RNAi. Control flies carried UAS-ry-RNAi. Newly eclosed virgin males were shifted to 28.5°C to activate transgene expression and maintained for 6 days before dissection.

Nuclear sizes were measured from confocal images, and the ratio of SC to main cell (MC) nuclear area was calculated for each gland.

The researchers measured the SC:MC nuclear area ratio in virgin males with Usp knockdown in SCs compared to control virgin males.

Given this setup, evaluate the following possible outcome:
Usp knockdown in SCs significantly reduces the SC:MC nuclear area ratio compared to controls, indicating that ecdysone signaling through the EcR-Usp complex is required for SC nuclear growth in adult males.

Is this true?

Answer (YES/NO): NO